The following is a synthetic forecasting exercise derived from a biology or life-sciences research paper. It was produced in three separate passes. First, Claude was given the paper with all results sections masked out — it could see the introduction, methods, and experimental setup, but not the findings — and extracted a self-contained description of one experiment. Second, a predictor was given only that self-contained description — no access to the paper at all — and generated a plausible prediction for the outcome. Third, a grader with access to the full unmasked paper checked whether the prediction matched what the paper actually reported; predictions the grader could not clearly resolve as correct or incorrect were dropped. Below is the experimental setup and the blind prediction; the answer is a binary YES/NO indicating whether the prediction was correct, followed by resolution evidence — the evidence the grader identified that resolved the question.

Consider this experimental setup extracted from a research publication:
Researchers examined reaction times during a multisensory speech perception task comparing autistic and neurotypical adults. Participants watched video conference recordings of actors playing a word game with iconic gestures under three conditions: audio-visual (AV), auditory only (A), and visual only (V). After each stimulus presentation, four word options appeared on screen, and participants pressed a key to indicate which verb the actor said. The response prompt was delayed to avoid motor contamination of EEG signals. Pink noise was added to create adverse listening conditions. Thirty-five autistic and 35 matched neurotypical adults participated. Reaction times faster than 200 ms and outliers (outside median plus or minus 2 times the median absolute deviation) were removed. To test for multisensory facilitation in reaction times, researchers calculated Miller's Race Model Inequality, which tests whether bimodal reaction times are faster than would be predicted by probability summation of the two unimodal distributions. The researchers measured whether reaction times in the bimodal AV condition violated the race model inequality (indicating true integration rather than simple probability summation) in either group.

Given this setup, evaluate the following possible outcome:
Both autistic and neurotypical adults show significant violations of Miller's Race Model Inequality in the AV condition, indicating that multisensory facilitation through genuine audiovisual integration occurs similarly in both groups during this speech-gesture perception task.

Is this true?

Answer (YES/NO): NO